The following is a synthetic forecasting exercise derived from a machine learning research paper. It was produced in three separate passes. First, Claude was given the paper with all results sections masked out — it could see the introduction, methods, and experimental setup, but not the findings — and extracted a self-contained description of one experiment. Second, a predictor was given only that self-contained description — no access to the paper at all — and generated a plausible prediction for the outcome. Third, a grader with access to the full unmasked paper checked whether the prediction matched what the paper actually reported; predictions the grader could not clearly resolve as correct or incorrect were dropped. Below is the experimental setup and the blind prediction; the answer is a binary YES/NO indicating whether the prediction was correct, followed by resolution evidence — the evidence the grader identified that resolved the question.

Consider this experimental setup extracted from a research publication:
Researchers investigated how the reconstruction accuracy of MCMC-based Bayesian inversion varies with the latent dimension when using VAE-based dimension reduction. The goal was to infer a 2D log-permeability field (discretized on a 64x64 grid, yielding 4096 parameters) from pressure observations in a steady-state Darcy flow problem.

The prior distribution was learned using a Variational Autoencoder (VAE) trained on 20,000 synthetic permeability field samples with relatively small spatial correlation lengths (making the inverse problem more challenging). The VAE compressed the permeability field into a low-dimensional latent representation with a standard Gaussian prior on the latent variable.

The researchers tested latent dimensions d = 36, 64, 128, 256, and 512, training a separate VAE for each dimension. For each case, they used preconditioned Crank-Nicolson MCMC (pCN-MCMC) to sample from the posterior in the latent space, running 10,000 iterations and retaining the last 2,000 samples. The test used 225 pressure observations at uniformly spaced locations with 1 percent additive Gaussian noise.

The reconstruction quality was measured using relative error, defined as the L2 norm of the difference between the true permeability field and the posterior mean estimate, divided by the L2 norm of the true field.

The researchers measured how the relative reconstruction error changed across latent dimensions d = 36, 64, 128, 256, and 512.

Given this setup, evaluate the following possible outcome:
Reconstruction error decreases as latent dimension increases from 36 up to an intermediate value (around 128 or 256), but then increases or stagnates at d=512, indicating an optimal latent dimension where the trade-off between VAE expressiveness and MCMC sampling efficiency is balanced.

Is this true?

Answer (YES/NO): NO